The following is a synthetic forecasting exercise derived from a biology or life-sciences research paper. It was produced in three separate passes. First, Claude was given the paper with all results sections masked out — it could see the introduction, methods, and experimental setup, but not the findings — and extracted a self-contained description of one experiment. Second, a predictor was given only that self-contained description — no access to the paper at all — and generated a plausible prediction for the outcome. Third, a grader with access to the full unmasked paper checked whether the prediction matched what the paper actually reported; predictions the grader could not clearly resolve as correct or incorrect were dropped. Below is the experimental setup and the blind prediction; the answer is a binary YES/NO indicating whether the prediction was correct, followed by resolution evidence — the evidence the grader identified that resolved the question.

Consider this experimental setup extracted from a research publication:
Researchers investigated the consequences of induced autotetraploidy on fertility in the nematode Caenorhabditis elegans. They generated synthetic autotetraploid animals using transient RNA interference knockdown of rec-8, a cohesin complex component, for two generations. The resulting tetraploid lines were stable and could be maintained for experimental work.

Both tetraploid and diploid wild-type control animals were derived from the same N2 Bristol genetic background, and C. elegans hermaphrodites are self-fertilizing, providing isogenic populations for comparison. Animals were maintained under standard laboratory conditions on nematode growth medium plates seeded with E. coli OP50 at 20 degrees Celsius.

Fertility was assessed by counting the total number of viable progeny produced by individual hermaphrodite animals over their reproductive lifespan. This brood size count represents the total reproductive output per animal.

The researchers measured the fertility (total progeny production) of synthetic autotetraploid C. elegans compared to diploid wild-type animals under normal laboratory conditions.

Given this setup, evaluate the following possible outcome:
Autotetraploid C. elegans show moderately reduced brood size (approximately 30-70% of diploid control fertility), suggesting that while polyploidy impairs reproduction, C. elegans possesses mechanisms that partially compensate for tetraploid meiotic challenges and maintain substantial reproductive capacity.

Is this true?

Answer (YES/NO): NO